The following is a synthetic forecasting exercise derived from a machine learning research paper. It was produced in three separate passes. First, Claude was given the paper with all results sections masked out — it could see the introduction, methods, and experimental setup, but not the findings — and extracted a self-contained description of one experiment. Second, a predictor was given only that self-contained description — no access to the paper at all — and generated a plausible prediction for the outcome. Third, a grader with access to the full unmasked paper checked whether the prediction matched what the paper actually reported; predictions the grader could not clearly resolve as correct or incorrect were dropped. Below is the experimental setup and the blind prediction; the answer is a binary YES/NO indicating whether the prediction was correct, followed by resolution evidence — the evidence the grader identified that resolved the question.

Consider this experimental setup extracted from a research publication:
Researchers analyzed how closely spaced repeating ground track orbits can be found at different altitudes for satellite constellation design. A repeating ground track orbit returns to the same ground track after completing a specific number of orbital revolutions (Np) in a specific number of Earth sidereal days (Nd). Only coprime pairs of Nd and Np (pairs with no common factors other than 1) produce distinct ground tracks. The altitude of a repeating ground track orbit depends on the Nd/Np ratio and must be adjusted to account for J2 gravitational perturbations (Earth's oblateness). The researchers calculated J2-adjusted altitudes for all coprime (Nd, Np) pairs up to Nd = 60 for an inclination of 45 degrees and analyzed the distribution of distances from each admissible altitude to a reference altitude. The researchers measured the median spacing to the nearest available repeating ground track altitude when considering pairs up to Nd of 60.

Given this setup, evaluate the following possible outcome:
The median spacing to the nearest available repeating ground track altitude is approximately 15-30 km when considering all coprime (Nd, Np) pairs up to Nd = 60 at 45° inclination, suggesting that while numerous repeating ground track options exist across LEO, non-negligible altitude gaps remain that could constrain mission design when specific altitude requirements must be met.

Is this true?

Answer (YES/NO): NO